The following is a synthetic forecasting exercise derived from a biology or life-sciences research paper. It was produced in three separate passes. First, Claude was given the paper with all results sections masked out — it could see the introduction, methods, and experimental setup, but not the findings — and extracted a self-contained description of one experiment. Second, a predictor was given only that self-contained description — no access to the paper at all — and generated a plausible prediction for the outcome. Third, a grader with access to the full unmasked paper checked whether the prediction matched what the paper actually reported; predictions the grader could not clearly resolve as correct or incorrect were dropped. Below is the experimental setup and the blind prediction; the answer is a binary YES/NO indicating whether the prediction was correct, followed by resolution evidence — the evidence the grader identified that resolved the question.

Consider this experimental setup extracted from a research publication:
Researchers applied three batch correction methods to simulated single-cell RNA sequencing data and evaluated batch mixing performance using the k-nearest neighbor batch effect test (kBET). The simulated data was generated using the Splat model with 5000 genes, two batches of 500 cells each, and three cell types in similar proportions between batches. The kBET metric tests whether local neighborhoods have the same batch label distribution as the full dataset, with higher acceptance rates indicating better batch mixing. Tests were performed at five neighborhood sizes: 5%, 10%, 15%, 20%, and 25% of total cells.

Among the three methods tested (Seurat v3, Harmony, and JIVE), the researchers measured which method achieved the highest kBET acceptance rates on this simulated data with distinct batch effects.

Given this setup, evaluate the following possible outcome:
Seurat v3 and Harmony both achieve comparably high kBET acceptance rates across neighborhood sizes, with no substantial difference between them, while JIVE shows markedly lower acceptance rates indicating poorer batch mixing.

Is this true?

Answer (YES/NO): NO